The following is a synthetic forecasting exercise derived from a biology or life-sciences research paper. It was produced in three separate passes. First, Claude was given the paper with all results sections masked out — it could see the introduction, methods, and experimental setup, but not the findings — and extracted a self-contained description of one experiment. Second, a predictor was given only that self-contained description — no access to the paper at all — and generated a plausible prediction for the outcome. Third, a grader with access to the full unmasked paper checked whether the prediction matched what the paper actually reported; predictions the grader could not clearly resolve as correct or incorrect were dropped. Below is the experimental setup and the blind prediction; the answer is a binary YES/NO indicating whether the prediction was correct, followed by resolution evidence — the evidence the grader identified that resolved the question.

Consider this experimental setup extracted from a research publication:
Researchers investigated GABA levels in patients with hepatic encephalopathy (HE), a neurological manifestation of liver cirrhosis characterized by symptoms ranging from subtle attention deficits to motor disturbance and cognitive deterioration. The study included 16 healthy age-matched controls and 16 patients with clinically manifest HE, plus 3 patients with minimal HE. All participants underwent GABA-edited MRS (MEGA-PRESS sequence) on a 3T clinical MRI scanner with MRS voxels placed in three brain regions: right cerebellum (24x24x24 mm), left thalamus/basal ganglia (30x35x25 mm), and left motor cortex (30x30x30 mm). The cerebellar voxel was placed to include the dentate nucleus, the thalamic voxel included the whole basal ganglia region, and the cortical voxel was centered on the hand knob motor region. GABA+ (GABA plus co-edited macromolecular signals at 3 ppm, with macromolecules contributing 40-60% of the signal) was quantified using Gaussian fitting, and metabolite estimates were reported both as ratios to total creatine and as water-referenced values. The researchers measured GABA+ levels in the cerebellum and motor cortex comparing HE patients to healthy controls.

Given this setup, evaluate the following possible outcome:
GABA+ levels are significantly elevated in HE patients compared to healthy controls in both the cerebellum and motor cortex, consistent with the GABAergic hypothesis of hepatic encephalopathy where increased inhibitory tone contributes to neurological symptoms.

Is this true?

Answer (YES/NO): NO